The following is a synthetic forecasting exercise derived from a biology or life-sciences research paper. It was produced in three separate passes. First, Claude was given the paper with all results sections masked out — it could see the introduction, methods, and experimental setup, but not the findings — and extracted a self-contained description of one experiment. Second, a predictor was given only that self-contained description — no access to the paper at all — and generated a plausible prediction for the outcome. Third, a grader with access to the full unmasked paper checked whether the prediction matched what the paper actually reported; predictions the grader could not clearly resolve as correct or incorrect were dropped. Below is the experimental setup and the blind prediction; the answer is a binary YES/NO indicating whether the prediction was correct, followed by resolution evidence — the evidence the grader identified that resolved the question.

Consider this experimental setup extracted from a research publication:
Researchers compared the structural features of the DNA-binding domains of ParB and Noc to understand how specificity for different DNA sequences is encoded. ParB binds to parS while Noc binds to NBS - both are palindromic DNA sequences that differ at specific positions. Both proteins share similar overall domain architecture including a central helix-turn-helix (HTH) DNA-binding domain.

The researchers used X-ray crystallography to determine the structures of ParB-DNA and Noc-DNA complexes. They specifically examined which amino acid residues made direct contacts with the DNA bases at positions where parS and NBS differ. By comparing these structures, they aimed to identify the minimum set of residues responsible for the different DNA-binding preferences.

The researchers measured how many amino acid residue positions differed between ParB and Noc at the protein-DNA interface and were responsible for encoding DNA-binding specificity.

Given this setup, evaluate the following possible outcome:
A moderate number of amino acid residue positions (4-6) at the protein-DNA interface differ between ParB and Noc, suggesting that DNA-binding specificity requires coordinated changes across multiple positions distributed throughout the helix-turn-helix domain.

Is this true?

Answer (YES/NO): YES